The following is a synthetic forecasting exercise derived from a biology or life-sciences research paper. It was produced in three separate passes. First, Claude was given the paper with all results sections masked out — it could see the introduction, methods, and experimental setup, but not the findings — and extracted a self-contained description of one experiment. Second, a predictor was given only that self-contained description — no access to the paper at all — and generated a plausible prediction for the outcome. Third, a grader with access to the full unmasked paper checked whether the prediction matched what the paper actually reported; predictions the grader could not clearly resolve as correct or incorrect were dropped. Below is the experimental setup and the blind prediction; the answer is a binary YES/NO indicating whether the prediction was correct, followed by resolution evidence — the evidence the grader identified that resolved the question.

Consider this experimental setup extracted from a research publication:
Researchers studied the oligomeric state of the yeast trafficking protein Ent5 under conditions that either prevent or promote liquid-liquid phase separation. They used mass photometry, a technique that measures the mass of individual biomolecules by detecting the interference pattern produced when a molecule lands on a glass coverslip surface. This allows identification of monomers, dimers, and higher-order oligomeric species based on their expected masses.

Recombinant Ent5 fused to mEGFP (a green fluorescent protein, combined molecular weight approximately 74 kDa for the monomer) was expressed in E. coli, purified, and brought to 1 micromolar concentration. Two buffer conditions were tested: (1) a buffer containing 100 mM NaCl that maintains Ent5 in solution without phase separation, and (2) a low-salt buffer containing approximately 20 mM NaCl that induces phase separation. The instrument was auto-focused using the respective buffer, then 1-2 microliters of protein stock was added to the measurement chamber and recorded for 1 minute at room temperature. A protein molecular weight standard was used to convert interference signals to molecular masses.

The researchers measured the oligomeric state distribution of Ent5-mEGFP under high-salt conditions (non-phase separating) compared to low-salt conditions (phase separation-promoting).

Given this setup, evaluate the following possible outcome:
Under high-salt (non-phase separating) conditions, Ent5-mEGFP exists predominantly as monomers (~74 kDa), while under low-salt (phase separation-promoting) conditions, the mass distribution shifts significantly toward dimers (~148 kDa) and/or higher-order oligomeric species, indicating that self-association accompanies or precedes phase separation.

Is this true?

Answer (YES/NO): YES